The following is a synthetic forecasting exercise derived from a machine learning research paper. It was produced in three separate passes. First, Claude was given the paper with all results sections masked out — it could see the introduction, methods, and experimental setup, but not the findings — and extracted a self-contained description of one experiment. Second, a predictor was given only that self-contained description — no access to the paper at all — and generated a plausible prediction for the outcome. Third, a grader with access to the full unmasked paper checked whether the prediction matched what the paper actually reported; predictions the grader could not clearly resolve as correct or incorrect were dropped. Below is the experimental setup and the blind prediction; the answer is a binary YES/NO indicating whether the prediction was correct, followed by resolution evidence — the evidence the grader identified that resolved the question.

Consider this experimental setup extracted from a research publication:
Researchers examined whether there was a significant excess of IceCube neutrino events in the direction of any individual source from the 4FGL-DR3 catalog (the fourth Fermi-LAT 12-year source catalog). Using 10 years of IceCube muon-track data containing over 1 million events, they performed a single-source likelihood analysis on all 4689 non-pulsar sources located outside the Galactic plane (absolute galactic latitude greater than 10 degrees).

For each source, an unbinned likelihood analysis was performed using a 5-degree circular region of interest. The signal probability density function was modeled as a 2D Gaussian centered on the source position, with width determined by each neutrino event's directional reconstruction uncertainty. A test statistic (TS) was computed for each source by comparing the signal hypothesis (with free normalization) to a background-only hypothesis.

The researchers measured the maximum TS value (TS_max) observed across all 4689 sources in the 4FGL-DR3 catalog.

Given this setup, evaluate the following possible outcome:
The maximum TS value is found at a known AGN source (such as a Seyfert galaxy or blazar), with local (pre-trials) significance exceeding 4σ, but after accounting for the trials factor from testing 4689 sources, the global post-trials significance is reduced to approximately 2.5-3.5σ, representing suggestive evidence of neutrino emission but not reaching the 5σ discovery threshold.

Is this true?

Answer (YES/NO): NO